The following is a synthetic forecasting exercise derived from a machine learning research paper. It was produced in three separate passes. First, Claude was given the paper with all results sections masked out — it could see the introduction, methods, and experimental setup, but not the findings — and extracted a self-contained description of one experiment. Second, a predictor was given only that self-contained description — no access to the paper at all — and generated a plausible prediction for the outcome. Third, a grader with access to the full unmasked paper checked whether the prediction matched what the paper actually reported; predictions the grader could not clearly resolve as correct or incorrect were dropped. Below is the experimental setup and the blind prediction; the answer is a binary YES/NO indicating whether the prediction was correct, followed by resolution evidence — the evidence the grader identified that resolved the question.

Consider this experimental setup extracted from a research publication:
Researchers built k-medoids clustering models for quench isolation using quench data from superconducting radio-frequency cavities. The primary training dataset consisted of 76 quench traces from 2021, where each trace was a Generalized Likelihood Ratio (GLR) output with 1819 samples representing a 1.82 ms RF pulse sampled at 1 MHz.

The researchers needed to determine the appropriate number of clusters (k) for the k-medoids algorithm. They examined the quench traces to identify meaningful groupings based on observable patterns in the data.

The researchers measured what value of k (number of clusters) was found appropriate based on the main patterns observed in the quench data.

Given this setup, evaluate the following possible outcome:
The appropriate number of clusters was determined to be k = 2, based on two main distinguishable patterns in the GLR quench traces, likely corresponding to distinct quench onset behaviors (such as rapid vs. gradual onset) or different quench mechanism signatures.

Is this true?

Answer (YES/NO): NO